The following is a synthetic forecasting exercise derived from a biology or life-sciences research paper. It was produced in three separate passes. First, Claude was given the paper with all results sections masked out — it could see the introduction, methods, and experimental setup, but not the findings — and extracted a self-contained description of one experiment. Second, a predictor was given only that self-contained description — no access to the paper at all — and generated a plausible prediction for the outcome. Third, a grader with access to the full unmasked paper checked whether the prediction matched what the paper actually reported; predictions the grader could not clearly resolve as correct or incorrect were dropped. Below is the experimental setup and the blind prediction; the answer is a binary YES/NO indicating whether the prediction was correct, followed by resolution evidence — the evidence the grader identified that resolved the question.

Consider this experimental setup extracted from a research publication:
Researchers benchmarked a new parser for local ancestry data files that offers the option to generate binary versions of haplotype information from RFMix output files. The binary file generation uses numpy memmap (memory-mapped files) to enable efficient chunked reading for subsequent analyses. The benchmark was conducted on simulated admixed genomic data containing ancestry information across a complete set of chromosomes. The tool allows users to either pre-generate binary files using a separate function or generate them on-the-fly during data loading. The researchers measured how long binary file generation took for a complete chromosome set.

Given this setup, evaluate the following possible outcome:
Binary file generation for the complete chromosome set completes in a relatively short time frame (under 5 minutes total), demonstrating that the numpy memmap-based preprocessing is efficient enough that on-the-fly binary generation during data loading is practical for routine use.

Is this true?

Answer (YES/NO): NO